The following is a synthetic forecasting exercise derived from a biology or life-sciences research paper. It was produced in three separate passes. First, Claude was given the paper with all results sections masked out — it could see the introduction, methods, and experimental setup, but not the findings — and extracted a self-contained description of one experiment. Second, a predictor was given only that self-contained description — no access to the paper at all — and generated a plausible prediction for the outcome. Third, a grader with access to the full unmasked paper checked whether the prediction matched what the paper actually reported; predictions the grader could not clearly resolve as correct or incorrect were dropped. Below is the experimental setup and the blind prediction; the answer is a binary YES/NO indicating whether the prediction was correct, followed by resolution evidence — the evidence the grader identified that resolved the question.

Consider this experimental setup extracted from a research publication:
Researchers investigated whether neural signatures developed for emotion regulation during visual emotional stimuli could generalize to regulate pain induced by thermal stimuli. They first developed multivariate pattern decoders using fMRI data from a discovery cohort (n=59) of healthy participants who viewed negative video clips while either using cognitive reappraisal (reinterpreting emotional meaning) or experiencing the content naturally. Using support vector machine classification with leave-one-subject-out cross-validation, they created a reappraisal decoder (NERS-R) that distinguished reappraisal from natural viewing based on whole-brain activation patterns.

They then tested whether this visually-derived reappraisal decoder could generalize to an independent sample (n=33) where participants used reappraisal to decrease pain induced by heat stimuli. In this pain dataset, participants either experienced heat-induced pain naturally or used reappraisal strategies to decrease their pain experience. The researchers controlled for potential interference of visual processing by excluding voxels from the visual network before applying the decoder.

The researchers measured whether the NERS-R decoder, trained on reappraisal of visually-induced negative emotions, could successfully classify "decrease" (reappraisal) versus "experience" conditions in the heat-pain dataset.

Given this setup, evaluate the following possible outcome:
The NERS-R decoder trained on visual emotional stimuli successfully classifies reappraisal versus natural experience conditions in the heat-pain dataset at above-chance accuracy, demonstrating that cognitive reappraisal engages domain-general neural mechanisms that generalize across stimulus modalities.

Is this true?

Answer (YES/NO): YES